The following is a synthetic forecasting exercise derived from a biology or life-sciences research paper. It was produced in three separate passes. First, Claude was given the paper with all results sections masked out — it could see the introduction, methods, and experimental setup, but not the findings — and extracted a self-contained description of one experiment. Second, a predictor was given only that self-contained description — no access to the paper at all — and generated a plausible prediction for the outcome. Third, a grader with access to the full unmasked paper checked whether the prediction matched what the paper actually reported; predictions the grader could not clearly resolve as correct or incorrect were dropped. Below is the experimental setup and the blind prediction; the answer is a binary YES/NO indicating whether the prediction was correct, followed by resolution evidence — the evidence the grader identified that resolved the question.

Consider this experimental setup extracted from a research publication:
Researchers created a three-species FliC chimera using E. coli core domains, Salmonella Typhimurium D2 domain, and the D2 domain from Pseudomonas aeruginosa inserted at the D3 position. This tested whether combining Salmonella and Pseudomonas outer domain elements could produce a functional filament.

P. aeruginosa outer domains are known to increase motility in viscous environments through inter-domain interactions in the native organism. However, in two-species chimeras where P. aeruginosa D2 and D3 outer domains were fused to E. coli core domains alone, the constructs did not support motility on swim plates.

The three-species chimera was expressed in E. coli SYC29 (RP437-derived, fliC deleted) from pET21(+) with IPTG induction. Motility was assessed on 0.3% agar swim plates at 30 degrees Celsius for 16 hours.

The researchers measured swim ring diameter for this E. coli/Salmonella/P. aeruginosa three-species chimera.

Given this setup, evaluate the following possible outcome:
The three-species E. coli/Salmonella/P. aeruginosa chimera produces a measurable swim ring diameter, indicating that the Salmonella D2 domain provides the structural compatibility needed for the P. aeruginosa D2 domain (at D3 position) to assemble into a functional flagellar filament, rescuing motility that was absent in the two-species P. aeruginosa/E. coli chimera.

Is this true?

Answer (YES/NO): YES